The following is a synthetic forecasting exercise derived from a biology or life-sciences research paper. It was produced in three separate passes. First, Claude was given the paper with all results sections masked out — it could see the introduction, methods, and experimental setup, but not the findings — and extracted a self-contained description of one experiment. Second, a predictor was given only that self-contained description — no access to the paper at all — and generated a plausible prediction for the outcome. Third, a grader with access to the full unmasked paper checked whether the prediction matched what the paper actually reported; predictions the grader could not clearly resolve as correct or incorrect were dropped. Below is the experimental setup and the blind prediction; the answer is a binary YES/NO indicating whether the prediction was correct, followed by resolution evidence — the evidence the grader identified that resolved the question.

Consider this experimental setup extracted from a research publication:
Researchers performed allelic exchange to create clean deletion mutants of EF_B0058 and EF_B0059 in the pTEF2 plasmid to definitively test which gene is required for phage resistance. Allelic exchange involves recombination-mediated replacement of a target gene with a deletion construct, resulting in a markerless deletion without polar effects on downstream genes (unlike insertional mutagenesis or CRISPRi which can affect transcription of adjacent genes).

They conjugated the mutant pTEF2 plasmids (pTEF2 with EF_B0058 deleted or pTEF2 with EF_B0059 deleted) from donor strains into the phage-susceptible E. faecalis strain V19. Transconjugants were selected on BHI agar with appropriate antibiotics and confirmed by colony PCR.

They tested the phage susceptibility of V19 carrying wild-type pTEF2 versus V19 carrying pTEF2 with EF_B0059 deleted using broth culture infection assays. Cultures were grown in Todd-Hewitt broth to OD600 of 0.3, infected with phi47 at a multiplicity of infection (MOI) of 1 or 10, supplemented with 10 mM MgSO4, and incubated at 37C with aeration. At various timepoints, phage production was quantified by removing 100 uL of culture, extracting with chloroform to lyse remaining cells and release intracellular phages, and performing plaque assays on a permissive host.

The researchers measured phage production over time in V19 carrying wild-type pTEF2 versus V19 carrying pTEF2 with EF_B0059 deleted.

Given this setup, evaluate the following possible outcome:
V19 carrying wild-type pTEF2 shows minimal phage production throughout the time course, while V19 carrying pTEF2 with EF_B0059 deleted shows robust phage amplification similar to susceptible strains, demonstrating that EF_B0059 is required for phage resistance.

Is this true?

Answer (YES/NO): YES